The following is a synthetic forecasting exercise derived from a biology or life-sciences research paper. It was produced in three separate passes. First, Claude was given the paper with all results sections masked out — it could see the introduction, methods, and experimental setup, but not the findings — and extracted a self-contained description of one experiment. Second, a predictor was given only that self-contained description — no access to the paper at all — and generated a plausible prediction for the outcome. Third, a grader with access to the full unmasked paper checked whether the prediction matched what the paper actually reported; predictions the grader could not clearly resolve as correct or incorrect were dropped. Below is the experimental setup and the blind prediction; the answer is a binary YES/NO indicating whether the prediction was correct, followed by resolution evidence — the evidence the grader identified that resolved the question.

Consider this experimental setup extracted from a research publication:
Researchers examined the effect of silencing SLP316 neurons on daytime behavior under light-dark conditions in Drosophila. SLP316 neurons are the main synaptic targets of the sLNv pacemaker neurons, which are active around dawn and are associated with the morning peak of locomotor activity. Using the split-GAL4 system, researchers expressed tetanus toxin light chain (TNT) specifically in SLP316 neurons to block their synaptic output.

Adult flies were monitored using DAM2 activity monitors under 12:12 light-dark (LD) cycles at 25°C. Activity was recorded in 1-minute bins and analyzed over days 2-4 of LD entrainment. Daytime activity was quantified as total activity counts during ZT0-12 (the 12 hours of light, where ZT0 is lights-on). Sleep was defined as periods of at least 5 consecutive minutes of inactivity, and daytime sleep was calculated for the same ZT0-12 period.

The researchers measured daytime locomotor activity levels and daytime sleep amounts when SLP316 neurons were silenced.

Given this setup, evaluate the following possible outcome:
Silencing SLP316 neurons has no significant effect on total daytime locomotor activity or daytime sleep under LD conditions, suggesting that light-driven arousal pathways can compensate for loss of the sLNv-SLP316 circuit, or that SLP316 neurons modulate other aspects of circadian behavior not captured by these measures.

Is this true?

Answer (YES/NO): NO